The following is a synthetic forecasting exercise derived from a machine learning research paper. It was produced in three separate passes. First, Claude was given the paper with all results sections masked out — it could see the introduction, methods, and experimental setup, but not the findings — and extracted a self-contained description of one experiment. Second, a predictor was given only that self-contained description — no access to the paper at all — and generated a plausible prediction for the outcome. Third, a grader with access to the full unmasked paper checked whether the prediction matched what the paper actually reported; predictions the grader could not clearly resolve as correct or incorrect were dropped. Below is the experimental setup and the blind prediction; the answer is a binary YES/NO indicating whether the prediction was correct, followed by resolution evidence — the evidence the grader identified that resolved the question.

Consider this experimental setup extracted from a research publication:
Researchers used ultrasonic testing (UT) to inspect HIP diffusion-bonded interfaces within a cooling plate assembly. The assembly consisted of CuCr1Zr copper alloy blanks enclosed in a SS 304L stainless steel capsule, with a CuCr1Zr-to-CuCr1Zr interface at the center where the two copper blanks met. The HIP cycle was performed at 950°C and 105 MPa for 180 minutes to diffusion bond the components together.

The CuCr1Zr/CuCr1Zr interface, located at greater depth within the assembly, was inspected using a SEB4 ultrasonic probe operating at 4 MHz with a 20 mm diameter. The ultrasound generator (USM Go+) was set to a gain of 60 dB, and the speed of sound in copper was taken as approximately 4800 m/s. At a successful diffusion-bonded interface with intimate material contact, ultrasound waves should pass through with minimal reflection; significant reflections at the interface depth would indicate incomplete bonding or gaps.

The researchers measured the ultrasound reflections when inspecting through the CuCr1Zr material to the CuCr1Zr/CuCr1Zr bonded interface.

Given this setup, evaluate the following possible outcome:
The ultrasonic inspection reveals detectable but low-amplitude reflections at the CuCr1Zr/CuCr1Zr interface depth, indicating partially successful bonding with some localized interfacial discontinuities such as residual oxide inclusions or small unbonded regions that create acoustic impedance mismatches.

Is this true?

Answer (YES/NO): NO